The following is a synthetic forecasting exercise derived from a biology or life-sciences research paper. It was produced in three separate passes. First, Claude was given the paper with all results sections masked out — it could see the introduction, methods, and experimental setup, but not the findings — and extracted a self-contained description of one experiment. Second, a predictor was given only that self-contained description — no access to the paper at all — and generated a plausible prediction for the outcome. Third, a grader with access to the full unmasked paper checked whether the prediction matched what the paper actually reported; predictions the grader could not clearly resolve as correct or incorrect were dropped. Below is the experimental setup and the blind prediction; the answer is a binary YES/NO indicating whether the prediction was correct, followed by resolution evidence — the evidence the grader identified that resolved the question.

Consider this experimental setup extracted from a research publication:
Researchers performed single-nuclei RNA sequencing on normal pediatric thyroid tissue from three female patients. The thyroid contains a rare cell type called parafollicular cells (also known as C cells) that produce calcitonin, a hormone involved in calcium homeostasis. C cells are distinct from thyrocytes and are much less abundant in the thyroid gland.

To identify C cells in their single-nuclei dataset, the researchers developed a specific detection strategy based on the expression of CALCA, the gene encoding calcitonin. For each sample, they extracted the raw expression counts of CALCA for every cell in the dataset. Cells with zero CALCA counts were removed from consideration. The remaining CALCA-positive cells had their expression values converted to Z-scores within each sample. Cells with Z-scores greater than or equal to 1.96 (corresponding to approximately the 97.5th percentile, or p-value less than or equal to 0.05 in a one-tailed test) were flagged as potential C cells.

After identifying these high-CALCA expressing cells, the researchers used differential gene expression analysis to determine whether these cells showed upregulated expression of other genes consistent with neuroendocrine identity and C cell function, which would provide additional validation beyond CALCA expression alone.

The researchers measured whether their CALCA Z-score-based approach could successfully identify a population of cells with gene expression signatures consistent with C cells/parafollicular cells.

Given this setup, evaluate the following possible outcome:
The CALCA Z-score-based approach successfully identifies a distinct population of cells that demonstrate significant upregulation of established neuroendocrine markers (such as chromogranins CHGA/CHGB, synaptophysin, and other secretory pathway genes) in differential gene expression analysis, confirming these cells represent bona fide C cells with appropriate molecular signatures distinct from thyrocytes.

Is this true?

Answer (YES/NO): NO